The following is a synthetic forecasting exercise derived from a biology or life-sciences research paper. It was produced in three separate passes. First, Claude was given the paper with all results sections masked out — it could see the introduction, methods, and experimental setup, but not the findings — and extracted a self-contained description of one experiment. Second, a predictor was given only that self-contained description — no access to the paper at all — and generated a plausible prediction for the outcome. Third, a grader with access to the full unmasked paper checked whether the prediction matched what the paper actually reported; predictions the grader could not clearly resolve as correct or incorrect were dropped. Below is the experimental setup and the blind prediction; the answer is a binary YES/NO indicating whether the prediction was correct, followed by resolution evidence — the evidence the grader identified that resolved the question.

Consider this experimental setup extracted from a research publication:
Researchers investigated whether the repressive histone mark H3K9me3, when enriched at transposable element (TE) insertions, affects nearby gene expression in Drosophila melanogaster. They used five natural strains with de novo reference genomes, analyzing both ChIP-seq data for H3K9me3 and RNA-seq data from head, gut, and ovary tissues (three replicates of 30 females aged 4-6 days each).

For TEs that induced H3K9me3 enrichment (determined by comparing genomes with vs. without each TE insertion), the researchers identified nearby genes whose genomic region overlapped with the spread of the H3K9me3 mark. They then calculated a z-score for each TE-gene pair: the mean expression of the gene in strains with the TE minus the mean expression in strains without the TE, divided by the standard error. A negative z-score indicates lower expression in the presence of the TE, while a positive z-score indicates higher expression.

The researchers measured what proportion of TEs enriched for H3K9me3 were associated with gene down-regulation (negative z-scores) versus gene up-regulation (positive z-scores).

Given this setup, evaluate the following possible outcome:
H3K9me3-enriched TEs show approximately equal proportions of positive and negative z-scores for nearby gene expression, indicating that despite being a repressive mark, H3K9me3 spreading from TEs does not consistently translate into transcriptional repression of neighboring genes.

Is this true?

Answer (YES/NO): NO